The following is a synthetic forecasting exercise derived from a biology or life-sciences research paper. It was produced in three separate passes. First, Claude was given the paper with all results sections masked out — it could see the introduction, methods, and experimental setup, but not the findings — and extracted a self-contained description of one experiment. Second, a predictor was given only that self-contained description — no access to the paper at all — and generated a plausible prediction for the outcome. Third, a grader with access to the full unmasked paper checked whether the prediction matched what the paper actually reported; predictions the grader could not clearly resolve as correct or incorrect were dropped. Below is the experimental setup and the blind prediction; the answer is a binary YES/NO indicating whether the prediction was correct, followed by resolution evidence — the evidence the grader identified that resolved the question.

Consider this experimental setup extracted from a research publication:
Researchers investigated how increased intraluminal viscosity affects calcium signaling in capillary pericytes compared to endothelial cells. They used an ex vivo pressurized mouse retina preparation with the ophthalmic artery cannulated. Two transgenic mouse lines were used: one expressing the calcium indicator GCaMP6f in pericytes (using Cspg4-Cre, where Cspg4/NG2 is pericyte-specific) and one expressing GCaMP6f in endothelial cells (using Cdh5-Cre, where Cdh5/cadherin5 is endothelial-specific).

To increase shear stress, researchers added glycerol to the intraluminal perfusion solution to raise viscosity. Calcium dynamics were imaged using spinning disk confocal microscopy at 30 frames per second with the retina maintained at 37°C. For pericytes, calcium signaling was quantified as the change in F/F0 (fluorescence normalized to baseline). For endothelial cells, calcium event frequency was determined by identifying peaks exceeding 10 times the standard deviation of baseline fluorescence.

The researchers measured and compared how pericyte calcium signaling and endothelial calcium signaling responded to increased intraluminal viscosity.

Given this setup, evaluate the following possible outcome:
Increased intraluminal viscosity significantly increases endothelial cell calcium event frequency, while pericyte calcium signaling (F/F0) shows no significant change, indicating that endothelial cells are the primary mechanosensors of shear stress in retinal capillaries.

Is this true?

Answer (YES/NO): NO